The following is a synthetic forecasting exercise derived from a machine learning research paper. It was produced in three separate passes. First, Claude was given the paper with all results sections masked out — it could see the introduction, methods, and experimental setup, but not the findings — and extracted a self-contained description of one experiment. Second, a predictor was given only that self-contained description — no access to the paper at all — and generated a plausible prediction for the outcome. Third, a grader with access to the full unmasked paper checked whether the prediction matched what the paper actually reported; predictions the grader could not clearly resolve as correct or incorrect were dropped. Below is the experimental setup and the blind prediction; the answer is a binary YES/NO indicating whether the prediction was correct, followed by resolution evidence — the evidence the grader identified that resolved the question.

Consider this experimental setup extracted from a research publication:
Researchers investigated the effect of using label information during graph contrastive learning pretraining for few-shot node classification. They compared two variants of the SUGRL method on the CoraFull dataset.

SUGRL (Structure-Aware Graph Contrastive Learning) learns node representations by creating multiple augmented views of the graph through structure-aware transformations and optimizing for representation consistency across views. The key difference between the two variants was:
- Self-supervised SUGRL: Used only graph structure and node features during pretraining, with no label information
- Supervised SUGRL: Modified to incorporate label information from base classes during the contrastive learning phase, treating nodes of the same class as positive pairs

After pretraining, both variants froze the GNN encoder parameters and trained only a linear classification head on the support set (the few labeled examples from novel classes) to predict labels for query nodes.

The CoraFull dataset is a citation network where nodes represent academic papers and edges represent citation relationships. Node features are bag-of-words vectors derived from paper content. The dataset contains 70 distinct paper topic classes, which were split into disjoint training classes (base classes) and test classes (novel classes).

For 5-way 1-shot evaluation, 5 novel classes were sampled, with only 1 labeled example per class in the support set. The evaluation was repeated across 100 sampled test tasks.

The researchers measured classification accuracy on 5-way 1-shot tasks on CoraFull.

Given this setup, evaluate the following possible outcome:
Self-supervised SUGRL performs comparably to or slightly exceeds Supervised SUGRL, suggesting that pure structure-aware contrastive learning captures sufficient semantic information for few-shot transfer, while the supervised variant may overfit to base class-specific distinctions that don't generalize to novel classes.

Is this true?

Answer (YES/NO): NO